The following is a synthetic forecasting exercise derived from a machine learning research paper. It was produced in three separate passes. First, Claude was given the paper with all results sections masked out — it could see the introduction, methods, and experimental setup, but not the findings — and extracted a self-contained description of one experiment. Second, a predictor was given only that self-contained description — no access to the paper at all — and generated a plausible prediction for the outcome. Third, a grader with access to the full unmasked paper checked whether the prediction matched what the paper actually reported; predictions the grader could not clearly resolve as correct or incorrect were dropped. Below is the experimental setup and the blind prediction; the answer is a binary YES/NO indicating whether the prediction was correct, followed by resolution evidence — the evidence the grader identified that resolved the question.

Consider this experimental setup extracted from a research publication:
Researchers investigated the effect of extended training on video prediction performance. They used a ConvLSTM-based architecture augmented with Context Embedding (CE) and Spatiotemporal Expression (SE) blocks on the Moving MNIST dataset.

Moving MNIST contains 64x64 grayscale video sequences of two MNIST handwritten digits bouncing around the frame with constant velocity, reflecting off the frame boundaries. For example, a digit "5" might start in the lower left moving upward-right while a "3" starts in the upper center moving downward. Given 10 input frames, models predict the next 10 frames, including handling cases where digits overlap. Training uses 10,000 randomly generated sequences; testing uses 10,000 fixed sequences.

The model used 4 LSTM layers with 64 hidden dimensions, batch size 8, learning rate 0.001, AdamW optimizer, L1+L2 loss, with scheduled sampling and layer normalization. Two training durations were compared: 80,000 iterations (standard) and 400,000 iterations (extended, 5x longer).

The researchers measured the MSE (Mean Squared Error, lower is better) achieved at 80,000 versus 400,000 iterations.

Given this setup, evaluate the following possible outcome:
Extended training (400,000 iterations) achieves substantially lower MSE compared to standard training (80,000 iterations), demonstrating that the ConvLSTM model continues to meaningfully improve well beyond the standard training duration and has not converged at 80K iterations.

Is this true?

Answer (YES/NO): YES